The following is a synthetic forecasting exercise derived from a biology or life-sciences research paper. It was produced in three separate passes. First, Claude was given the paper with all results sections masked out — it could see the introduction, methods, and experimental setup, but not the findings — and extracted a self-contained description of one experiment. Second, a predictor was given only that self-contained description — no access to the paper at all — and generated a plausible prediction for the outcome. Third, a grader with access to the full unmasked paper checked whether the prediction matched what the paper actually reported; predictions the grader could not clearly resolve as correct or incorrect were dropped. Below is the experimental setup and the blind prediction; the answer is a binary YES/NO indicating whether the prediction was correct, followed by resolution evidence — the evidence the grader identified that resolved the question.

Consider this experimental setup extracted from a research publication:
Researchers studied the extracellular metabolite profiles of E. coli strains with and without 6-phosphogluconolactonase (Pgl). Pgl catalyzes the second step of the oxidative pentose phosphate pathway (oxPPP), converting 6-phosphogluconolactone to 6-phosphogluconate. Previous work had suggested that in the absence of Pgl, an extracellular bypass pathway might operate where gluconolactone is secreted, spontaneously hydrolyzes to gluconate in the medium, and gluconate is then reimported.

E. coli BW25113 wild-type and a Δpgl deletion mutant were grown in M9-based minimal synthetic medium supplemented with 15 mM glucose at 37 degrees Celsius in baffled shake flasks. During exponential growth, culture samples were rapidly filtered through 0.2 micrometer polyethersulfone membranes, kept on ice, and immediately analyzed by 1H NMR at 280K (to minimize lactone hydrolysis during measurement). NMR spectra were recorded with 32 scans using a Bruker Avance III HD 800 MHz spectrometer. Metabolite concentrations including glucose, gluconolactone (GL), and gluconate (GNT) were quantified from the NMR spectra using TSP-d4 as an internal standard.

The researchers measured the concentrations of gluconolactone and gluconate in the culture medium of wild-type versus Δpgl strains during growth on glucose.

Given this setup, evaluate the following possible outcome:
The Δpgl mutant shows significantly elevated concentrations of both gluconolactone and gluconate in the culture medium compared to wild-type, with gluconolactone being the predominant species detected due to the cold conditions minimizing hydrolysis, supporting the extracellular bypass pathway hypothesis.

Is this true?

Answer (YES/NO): NO